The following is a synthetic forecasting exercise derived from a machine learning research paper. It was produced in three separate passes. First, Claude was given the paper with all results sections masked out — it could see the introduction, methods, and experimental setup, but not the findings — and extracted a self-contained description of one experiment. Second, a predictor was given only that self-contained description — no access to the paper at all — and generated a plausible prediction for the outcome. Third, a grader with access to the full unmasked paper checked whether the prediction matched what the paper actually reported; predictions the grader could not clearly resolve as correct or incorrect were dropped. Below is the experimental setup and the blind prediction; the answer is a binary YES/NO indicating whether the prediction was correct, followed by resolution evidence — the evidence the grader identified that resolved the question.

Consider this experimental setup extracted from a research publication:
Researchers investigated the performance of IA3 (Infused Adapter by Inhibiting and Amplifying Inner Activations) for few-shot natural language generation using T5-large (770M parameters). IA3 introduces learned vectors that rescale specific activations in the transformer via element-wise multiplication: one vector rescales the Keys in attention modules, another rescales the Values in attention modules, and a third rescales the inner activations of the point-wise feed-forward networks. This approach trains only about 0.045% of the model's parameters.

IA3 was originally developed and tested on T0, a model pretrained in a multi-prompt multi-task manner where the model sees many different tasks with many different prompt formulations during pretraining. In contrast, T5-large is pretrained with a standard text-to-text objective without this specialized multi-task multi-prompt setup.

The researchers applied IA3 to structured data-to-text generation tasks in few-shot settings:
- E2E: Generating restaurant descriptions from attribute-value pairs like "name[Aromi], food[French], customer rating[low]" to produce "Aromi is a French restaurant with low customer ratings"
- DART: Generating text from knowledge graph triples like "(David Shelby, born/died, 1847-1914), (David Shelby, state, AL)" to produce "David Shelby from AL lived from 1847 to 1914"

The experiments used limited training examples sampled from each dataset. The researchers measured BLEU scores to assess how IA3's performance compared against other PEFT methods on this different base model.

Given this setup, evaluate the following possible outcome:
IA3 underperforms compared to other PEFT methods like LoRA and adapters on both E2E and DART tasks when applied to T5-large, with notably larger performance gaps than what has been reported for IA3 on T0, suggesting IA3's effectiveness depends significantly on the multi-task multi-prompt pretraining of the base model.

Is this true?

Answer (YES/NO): NO